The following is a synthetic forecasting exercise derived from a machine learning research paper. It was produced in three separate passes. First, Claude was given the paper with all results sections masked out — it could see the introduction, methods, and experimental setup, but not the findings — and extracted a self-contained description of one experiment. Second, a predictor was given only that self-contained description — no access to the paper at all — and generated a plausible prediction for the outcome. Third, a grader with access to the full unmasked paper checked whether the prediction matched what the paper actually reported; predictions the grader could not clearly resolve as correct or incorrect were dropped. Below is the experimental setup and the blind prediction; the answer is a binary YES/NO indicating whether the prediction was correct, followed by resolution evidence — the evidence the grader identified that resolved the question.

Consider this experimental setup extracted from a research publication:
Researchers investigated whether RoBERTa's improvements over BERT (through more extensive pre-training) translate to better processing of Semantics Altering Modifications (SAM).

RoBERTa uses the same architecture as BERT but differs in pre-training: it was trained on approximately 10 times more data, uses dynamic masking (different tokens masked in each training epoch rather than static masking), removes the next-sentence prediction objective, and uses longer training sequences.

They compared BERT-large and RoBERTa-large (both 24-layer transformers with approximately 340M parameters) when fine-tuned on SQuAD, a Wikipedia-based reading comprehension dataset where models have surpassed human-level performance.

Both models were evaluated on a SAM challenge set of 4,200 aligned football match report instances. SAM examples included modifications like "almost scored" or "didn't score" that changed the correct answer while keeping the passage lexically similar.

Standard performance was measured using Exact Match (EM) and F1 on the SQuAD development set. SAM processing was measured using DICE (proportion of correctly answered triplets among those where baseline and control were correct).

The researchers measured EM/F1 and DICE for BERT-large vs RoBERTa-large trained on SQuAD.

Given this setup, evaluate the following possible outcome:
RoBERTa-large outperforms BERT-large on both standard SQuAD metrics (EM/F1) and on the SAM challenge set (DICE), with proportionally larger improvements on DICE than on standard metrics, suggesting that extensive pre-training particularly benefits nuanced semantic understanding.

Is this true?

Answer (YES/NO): NO